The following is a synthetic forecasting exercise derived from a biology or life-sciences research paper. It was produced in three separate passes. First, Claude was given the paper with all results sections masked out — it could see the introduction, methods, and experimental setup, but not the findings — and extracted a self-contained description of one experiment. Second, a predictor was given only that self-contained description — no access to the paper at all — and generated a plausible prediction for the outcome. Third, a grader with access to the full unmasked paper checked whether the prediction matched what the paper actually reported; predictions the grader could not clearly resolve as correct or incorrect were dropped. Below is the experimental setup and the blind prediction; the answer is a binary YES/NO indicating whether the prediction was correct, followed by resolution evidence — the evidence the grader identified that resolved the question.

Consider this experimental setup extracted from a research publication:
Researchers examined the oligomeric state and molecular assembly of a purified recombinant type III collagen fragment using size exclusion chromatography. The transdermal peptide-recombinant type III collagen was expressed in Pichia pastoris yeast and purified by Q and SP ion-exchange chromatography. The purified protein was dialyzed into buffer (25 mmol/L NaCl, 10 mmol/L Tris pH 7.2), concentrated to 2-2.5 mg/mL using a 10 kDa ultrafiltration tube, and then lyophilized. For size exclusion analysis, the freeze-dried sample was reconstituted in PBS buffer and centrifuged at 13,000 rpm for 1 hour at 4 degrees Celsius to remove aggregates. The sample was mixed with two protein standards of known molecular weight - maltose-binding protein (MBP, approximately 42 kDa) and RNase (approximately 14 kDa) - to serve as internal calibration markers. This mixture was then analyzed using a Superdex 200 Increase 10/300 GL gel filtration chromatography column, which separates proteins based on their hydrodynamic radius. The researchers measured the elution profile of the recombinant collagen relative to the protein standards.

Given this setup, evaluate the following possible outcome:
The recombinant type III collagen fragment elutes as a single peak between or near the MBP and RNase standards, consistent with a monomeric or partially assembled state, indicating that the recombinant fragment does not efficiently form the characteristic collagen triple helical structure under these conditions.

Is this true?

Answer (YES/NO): NO